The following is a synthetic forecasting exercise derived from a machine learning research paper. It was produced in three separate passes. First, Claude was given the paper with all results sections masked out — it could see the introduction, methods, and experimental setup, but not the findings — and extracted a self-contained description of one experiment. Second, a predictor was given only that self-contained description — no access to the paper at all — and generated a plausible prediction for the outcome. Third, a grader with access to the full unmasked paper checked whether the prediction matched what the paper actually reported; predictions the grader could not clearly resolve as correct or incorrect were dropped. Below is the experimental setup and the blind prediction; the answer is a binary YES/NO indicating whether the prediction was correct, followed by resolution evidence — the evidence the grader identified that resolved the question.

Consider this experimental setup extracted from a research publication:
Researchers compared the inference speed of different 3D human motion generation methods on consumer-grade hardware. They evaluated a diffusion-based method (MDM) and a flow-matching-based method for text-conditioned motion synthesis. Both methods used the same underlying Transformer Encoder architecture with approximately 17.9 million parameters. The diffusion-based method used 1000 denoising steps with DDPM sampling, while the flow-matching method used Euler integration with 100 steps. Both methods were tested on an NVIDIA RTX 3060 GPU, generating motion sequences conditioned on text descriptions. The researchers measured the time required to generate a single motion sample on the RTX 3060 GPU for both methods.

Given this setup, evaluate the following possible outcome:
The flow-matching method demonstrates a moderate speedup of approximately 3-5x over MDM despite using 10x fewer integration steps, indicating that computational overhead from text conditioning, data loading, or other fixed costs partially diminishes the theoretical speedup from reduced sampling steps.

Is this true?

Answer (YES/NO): NO